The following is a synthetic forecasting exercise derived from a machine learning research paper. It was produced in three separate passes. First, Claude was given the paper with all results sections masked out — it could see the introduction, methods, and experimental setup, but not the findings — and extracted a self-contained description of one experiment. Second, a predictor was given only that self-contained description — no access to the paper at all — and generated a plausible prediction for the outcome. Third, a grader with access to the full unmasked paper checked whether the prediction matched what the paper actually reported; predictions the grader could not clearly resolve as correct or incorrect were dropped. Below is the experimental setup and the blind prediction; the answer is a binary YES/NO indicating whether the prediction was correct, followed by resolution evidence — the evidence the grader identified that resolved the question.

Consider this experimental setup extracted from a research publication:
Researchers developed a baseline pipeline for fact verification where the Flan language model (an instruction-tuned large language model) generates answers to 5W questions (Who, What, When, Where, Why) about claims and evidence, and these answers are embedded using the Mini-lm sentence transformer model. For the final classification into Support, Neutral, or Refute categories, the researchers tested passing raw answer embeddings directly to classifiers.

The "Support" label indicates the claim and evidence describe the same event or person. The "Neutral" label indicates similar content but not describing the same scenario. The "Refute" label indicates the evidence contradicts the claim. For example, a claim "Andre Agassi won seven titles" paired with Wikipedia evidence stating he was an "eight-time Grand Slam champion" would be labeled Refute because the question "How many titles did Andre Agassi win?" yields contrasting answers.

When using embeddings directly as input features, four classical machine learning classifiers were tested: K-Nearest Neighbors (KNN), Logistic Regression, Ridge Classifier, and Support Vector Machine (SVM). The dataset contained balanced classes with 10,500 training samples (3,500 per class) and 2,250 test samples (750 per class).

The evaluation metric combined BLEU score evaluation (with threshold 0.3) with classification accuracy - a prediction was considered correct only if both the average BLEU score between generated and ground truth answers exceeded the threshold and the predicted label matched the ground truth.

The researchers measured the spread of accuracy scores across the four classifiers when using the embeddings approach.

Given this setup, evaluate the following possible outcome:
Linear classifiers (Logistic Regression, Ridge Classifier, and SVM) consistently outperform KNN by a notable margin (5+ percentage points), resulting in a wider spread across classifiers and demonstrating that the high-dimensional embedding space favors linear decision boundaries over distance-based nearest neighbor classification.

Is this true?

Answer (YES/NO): NO